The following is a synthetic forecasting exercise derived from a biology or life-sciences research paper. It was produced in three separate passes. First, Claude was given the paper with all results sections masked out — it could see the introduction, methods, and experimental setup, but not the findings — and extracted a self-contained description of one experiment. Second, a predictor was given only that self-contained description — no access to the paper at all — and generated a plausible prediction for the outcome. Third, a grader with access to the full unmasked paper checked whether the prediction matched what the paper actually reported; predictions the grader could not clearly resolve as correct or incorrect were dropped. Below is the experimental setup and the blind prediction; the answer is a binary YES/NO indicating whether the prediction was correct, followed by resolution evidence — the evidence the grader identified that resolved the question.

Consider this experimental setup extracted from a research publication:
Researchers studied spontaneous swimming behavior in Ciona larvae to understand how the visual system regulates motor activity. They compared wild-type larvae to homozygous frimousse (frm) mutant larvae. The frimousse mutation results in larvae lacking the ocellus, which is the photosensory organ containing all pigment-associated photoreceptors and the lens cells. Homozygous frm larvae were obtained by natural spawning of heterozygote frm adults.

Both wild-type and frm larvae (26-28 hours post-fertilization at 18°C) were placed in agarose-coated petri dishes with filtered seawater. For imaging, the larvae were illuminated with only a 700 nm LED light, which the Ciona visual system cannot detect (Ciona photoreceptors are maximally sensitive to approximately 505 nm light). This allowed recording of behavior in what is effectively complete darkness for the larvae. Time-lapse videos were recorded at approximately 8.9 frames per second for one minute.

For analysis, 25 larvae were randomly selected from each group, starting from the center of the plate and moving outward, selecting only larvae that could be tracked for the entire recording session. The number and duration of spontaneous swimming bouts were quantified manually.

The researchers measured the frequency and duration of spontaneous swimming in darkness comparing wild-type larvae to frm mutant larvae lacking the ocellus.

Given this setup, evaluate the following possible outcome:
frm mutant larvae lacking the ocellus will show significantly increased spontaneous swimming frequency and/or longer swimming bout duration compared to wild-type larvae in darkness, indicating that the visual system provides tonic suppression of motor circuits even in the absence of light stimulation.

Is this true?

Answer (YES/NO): YES